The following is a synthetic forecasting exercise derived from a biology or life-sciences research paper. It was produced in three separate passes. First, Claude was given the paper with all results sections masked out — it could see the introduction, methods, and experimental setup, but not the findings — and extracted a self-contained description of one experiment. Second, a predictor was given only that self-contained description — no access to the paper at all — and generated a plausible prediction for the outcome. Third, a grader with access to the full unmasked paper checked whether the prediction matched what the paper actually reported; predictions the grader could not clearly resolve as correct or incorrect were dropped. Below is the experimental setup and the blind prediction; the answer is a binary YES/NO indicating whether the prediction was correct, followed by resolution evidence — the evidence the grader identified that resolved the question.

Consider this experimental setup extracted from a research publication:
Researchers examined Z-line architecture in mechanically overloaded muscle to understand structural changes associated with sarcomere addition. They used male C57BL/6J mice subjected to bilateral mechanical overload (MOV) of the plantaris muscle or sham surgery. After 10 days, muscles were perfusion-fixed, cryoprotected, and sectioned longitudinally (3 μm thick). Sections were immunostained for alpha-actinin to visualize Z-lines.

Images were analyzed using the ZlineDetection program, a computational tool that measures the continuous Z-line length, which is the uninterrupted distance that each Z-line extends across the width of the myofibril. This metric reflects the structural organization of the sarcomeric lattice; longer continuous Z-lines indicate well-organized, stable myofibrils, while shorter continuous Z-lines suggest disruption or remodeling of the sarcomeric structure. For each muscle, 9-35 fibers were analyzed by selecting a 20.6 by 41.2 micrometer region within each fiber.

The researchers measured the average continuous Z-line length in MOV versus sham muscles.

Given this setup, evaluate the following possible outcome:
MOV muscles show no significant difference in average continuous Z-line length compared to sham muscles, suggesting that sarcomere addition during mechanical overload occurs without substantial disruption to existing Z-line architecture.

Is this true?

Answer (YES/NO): NO